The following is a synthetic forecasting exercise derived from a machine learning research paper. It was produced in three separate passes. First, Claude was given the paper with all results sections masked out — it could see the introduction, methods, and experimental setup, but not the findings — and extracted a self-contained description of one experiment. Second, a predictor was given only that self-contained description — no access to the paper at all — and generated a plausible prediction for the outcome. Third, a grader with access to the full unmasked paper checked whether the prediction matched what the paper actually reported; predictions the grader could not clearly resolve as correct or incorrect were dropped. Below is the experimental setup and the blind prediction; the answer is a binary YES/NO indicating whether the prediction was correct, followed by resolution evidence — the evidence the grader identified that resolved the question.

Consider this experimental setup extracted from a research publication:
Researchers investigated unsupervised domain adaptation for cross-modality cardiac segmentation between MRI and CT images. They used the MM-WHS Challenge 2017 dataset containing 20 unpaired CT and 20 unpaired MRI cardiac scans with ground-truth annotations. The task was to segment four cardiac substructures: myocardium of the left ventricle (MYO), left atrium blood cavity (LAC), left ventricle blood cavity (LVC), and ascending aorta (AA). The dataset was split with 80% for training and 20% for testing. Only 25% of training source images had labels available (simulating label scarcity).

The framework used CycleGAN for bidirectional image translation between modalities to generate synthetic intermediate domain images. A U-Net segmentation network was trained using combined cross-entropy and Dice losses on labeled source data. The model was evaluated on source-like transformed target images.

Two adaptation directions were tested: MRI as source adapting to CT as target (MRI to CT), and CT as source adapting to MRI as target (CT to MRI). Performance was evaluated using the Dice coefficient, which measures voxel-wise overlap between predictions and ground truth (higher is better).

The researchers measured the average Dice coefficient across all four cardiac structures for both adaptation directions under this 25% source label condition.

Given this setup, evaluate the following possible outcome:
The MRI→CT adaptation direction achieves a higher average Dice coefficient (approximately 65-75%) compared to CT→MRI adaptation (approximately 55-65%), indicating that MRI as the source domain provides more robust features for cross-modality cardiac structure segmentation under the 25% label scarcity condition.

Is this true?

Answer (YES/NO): NO